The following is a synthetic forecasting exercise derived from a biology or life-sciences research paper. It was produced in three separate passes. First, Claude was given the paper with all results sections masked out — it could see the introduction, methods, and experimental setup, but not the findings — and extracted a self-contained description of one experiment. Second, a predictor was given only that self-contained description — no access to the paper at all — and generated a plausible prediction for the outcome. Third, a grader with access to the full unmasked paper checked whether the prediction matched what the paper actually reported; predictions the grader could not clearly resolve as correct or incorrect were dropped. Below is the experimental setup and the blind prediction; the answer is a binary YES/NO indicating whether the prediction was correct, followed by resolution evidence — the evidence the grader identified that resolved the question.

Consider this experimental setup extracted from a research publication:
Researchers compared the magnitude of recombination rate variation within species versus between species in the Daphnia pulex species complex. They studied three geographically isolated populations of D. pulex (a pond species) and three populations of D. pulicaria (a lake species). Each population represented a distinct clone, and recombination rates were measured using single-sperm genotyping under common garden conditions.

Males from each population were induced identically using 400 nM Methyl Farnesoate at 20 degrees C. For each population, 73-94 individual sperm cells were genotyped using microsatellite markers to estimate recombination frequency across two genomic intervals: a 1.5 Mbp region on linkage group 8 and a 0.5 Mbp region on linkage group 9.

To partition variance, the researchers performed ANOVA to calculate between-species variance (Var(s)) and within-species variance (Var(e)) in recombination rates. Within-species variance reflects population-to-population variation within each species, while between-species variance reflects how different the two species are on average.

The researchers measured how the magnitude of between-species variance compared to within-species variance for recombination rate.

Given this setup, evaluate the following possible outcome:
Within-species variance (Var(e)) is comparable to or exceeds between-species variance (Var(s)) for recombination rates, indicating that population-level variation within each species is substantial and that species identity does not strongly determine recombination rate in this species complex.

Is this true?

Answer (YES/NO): NO